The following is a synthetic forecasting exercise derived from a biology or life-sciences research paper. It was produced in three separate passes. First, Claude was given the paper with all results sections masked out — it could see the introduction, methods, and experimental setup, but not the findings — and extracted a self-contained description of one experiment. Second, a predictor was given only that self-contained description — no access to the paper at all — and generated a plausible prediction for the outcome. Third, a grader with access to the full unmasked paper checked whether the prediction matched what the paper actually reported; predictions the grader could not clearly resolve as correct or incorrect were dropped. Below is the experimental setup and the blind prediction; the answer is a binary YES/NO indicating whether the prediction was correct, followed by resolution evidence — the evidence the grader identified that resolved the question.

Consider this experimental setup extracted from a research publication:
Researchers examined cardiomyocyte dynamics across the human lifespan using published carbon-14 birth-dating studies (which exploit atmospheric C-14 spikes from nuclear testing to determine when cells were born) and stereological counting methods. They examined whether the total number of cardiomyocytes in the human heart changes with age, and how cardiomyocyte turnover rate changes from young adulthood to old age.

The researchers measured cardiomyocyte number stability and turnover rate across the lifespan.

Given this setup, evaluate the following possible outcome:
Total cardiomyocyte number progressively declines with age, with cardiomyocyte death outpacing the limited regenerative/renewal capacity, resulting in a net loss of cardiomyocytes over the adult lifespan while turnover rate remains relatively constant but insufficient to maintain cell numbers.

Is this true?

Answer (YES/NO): NO